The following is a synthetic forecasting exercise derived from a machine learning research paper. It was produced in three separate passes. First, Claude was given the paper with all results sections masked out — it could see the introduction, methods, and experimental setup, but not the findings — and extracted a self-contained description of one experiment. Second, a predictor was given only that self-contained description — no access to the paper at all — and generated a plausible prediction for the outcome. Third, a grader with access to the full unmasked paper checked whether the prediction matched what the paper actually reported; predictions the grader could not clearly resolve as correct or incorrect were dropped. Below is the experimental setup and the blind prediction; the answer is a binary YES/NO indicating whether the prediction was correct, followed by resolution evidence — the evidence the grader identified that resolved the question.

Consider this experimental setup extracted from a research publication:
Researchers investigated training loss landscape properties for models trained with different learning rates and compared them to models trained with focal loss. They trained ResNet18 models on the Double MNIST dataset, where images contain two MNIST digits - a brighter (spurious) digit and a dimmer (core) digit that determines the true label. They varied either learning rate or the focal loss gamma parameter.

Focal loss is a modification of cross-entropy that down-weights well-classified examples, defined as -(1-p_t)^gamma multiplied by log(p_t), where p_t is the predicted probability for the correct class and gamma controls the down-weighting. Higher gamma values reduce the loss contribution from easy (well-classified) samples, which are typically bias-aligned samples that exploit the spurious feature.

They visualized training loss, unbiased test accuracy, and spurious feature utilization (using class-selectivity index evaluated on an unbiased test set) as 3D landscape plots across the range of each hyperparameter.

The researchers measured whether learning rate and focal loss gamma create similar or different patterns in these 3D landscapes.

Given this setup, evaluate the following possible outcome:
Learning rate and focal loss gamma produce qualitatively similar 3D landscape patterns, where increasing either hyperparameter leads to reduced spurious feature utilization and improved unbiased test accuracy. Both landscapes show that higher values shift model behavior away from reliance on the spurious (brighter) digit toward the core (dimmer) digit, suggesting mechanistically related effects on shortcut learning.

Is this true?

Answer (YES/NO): NO